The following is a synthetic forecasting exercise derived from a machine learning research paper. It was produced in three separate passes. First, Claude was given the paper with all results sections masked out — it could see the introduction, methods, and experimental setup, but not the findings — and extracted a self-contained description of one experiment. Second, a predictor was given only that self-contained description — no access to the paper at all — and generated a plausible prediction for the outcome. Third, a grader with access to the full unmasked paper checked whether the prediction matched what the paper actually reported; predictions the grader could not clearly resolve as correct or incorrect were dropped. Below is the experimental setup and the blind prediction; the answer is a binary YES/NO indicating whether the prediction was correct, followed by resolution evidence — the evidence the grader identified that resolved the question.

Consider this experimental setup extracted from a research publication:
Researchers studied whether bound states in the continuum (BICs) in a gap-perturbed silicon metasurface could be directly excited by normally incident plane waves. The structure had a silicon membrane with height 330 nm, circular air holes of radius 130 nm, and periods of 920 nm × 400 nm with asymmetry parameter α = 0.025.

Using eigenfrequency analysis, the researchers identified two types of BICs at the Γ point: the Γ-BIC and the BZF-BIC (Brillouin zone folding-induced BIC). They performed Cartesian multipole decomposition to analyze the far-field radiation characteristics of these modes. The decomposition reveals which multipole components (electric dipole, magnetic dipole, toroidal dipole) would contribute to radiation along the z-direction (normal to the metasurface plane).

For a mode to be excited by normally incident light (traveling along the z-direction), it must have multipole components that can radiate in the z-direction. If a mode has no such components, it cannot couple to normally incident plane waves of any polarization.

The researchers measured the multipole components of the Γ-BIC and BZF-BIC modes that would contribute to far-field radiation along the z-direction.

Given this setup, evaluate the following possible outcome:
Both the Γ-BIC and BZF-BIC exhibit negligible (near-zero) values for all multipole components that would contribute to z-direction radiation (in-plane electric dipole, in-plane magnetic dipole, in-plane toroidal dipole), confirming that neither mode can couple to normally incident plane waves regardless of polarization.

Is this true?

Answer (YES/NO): YES